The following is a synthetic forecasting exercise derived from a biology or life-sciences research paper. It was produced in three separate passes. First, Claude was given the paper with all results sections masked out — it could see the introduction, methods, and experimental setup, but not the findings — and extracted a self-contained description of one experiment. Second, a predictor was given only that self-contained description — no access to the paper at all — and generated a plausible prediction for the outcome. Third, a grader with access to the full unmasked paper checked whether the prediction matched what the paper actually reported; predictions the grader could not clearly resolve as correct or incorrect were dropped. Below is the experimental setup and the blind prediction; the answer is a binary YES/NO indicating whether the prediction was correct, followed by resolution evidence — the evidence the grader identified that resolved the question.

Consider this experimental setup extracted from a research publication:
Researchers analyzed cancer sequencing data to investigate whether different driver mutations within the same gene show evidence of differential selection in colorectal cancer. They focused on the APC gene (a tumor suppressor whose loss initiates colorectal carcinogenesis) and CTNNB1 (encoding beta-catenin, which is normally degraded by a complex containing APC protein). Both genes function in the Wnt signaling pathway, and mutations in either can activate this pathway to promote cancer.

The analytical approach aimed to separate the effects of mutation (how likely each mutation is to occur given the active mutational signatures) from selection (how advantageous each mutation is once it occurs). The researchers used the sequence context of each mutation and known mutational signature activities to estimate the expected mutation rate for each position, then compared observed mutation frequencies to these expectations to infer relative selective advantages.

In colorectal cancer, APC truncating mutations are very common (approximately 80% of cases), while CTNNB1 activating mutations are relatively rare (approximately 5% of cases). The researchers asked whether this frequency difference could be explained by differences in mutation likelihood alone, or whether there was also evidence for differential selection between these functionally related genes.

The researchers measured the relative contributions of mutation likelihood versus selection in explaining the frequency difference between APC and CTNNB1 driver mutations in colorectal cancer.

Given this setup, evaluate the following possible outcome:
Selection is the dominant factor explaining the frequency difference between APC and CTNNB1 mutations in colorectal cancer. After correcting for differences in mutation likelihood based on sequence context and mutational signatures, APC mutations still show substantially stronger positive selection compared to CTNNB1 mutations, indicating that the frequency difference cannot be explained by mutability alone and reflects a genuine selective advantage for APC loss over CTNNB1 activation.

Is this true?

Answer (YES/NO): NO